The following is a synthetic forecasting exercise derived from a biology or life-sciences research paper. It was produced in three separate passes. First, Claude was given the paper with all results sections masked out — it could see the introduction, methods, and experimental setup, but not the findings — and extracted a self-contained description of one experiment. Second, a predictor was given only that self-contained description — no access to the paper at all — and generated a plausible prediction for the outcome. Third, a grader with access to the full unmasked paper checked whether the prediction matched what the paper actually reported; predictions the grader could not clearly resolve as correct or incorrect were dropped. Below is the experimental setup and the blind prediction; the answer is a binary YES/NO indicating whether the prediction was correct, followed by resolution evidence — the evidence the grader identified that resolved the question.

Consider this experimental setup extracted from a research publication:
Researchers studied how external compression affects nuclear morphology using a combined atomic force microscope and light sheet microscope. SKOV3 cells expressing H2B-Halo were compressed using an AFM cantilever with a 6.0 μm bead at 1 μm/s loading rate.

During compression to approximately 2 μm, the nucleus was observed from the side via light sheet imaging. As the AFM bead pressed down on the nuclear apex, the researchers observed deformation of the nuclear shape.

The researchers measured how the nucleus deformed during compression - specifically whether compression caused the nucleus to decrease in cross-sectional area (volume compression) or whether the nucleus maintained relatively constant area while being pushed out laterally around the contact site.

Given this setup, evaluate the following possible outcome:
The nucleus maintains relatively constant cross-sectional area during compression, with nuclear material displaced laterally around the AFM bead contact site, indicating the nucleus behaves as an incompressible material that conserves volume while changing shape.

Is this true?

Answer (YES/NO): NO